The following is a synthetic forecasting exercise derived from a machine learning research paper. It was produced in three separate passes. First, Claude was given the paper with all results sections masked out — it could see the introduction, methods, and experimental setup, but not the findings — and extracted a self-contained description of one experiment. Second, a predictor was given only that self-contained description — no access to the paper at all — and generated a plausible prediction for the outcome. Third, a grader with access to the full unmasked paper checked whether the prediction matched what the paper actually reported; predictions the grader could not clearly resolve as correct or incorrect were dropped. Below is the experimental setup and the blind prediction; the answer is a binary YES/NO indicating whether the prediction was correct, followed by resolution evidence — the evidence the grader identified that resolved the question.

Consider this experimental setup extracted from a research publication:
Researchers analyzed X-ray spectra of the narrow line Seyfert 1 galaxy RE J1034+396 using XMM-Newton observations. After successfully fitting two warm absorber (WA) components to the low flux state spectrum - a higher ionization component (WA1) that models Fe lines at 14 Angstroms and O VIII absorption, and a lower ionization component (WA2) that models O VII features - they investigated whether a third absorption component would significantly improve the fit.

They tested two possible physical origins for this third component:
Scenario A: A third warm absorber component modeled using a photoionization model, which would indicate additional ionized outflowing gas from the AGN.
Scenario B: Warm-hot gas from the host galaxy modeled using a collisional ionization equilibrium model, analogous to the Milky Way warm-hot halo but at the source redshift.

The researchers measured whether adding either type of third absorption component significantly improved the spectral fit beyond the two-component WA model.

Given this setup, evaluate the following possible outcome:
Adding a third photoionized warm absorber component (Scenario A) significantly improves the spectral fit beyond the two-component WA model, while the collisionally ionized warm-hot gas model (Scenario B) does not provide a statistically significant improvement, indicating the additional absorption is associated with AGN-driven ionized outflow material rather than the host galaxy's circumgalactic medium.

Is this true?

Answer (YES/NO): NO